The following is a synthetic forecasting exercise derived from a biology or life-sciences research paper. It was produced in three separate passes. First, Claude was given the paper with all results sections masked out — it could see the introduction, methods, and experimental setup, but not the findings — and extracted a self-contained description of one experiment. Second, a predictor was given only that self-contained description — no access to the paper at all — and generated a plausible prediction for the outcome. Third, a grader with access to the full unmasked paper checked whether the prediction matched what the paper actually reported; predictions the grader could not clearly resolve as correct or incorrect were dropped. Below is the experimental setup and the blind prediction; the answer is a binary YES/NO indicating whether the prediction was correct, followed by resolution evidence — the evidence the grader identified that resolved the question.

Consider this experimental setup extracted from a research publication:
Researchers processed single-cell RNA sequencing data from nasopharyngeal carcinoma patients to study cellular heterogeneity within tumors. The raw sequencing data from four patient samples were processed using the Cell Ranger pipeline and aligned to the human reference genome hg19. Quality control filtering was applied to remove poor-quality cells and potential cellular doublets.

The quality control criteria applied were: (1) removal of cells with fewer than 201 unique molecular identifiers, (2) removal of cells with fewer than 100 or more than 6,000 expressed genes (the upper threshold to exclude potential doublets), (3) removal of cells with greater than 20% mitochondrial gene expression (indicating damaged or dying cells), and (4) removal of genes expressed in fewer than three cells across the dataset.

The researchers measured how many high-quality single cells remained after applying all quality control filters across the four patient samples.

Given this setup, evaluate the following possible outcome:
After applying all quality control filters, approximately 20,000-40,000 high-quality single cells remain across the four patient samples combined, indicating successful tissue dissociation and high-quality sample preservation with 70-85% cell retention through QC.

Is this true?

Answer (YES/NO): YES